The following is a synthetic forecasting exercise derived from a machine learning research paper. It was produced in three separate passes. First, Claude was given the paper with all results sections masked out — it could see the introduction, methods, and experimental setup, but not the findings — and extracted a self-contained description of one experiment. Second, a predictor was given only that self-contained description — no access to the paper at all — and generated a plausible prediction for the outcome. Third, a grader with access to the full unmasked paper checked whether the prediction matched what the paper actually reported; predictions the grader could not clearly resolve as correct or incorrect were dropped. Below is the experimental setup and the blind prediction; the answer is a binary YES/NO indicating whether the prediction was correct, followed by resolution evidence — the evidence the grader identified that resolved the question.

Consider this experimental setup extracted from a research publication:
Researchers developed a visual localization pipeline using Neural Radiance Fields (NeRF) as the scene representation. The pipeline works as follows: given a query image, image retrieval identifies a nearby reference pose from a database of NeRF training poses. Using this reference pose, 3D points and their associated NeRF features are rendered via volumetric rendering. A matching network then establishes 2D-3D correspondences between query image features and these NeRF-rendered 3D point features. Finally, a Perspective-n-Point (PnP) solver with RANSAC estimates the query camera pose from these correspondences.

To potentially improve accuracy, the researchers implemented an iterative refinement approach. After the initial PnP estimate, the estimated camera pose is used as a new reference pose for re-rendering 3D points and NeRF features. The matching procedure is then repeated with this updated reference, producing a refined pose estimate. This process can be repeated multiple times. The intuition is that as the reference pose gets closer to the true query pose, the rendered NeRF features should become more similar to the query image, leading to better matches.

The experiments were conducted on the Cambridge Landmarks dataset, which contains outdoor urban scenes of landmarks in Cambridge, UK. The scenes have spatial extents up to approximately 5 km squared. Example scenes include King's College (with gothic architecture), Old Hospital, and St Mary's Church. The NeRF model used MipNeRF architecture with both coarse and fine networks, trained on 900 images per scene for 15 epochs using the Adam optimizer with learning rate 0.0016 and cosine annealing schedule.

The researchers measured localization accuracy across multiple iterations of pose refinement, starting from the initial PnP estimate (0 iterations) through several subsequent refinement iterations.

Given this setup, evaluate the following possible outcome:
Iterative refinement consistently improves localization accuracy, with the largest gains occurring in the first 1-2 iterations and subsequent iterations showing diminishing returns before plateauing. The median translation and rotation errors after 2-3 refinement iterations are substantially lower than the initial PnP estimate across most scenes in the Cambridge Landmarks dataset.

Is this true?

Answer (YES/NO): YES